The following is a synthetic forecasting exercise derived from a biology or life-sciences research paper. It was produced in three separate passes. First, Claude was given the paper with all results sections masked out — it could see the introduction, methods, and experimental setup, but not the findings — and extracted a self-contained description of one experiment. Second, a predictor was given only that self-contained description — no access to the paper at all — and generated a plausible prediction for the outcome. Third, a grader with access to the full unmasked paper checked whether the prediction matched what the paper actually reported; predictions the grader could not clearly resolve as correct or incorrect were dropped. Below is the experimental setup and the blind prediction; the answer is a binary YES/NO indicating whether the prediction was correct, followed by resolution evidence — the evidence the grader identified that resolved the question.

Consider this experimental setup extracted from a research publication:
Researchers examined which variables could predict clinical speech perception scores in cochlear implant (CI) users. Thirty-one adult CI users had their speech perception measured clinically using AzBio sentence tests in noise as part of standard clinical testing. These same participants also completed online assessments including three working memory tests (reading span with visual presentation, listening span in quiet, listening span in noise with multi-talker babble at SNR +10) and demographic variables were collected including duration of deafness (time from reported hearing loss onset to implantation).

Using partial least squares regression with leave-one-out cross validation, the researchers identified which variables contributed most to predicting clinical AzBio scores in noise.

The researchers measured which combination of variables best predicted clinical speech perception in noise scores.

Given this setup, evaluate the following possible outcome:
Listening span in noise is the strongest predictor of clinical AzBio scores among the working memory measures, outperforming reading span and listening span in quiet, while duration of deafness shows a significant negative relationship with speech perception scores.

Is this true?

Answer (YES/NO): YES